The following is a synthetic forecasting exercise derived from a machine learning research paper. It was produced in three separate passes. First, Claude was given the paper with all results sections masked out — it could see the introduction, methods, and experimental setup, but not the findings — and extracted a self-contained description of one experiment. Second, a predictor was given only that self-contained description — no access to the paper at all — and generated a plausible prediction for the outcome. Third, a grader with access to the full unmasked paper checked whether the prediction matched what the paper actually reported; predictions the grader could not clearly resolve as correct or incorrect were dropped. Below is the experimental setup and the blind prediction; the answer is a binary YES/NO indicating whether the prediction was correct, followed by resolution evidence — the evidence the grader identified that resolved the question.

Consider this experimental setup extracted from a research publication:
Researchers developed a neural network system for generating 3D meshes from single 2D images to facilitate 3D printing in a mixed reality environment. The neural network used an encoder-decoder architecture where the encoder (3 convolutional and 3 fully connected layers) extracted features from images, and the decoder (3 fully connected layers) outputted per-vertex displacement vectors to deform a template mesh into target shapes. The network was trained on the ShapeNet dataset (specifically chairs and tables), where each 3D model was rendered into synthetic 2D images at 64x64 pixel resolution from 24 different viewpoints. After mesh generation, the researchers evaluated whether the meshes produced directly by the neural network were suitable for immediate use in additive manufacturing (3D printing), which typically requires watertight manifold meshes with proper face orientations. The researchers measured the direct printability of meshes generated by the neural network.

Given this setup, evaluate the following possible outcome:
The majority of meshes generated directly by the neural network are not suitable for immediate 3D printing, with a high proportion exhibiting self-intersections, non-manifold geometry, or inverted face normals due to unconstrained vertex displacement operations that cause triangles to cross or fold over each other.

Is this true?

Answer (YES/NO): NO